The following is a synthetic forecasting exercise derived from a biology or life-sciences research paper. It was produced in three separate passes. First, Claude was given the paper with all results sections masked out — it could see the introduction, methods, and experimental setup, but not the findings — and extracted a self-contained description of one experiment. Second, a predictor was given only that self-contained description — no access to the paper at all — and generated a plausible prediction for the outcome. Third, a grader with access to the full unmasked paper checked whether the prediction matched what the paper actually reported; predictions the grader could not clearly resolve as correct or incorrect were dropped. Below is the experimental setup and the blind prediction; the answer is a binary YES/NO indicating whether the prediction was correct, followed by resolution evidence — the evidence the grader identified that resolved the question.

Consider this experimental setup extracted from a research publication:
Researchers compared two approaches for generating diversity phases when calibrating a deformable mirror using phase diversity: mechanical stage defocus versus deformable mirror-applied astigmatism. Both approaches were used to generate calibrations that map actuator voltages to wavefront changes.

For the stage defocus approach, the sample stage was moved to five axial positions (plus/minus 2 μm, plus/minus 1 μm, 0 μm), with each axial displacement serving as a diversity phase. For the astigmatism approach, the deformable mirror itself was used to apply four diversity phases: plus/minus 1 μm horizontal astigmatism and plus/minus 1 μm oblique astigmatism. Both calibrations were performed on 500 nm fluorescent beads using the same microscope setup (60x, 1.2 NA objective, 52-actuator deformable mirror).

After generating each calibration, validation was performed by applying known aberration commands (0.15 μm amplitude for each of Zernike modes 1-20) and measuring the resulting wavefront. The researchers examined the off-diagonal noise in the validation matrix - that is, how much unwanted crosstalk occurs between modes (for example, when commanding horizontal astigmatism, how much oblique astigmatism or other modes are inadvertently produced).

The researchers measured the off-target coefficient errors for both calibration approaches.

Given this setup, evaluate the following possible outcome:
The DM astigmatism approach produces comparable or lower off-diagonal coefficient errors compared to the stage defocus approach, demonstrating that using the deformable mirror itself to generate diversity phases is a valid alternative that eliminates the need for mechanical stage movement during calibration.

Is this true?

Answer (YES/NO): YES